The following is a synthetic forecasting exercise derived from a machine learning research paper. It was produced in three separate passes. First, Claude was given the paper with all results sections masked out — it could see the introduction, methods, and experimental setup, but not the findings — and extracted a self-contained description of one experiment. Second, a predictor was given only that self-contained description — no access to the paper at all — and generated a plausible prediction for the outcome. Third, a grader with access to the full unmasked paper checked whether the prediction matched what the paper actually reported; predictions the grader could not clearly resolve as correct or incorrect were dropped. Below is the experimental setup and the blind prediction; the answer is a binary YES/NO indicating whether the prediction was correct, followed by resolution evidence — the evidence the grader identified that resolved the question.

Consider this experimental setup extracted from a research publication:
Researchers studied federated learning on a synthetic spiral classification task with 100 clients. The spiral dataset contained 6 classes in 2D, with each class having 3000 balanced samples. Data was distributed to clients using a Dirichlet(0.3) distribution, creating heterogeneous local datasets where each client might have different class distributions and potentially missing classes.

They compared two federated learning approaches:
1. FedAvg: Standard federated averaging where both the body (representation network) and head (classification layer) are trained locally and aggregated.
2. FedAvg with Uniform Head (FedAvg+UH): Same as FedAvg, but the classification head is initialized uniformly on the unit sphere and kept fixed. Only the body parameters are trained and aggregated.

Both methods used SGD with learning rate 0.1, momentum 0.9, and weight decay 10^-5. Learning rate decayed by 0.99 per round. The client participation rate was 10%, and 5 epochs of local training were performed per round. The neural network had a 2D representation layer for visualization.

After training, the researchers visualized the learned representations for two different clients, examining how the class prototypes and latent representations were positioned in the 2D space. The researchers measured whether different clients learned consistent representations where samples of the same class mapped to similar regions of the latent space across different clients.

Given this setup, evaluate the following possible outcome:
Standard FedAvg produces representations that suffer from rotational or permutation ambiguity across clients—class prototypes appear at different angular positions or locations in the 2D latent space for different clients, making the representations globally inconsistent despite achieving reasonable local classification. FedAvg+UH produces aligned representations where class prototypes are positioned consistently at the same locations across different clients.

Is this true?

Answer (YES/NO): YES